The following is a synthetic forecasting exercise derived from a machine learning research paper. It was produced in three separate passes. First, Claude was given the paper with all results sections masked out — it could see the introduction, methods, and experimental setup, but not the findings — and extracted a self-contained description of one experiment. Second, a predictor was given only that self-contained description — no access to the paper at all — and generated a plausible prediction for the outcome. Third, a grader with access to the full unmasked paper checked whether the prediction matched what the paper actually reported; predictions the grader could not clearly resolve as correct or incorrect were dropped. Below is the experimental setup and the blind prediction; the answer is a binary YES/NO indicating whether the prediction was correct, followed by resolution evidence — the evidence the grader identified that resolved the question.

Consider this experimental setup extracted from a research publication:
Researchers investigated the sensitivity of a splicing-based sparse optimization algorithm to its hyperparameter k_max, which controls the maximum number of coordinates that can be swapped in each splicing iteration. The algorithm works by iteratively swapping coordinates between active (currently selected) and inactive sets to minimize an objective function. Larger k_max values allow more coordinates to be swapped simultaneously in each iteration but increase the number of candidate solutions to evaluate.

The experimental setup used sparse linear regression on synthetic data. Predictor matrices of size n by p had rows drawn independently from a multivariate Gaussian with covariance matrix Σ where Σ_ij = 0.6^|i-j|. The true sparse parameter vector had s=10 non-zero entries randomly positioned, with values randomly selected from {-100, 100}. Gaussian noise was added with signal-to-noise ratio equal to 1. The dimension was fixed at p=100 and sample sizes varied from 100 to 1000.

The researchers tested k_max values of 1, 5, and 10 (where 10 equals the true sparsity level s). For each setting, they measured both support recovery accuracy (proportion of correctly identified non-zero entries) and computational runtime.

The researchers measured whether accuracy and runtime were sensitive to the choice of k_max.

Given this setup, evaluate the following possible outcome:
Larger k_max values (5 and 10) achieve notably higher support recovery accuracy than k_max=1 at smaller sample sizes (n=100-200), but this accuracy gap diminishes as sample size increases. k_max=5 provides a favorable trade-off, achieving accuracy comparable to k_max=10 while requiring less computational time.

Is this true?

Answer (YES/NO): NO